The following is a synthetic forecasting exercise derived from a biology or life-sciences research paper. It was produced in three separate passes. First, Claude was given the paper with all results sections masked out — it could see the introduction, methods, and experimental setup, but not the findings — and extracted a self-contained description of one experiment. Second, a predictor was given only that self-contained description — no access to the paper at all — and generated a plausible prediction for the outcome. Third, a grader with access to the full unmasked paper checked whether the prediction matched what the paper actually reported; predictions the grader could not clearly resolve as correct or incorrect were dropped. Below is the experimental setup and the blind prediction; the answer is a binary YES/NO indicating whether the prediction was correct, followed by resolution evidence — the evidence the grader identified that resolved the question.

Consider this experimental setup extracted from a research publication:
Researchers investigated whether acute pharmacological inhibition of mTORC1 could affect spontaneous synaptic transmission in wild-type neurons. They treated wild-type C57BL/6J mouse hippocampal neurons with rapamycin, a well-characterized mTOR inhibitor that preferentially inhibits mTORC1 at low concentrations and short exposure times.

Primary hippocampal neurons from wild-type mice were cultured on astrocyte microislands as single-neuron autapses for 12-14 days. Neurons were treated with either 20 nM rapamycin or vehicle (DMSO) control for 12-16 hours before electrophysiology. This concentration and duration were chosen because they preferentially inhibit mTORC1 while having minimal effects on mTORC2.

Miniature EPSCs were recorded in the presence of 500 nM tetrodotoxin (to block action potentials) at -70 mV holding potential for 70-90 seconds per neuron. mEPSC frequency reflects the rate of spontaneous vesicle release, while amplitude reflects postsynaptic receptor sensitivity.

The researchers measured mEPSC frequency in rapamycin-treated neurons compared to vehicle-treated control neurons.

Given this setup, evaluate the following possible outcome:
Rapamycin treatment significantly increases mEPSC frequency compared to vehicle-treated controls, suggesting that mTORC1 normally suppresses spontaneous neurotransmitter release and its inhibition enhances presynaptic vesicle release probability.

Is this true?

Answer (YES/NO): YES